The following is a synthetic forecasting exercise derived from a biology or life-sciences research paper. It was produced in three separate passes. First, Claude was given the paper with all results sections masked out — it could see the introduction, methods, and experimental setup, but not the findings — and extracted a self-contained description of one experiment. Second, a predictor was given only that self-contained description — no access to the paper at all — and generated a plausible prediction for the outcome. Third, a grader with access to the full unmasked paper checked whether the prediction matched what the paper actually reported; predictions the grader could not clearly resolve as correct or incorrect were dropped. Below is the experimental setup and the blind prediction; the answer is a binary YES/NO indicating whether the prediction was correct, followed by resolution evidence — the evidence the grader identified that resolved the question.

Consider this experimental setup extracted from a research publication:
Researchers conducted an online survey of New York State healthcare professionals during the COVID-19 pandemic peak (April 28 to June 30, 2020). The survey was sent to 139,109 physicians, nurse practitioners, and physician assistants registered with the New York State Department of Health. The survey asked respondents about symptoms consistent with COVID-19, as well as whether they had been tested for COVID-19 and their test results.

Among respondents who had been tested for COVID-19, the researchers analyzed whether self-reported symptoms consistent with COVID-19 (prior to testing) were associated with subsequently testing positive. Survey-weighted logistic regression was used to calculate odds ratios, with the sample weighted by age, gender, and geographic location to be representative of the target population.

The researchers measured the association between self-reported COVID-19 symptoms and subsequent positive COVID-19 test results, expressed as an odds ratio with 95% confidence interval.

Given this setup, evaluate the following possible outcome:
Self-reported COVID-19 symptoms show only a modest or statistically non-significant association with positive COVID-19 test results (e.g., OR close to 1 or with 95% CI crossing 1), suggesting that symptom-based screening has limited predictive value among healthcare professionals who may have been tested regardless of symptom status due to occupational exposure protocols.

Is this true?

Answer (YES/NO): NO